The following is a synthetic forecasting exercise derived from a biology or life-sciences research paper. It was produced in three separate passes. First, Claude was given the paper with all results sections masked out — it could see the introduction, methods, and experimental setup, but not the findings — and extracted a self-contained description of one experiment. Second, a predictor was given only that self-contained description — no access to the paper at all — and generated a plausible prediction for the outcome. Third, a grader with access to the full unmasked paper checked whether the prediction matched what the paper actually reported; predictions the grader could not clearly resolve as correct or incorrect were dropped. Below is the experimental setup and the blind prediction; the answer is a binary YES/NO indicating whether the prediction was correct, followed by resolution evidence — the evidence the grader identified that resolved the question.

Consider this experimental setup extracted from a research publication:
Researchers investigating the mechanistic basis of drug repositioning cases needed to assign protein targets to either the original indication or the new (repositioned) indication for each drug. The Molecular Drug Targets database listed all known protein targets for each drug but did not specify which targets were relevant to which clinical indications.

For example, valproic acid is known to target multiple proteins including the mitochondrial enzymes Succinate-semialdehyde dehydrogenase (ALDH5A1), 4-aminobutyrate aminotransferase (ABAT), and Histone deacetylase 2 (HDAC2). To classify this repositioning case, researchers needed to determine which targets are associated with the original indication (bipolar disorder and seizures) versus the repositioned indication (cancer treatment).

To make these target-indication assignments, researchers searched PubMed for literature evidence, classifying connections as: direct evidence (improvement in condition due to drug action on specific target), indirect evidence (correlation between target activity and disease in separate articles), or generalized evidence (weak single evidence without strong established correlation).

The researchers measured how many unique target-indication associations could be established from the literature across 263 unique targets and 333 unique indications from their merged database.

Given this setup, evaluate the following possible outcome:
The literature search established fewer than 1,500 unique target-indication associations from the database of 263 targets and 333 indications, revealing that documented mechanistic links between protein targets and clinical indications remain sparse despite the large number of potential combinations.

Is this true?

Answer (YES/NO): YES